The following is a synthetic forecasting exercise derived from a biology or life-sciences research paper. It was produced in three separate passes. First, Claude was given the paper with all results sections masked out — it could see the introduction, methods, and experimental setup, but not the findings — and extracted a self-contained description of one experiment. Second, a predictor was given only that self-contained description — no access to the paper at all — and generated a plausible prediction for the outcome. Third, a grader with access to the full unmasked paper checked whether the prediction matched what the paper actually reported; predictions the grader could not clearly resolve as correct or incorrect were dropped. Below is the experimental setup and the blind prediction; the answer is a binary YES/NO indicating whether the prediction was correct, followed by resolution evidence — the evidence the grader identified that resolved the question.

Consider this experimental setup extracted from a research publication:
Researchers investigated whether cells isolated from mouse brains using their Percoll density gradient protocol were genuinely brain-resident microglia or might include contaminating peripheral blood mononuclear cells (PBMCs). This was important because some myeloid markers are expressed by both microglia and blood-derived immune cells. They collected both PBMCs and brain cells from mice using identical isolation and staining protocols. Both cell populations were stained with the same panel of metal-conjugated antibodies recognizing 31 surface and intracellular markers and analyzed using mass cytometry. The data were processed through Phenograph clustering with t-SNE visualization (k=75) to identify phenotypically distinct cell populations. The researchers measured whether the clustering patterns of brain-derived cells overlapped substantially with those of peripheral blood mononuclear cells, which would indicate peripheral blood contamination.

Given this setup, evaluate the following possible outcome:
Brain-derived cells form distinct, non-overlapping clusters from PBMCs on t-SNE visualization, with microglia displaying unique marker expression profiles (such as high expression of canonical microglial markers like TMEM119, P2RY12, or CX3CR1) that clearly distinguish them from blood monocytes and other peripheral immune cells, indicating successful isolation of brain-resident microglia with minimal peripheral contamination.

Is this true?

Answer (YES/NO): NO